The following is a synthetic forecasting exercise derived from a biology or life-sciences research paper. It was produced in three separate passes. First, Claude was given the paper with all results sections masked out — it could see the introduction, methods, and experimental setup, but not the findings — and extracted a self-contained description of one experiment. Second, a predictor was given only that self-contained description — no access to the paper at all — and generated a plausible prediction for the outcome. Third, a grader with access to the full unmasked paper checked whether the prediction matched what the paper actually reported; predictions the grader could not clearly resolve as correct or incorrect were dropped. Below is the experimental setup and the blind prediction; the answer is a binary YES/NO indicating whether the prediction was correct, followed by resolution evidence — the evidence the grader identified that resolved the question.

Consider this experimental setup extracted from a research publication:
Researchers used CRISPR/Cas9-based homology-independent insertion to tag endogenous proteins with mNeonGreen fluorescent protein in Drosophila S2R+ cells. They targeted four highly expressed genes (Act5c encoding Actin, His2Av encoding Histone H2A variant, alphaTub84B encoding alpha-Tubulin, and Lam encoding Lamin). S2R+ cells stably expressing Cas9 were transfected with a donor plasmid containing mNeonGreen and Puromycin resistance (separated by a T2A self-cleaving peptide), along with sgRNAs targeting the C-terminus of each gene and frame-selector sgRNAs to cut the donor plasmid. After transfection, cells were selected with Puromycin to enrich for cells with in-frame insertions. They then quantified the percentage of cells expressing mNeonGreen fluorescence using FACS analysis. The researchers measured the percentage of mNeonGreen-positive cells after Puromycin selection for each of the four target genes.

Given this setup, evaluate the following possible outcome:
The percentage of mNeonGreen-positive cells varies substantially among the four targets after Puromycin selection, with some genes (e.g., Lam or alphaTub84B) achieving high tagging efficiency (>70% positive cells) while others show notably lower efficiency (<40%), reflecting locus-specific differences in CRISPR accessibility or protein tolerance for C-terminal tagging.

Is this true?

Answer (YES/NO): YES